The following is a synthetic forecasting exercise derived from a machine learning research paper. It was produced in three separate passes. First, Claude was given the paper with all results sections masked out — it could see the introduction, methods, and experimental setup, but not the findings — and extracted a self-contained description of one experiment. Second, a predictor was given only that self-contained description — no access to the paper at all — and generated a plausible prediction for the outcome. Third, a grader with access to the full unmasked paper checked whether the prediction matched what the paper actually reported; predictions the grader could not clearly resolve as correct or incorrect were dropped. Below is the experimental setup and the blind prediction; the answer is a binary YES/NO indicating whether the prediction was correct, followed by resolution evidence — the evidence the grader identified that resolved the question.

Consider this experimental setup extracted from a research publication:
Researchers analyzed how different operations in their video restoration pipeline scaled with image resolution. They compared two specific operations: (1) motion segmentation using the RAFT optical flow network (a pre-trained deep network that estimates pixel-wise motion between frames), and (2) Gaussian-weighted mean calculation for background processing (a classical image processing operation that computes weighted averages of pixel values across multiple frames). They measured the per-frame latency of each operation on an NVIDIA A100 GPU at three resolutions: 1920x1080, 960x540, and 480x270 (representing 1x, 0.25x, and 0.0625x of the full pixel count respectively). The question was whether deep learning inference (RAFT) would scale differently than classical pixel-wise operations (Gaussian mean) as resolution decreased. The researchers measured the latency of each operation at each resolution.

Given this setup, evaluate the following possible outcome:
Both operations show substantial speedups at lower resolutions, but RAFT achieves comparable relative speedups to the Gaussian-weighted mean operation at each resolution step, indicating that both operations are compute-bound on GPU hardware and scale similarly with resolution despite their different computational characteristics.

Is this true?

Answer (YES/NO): NO